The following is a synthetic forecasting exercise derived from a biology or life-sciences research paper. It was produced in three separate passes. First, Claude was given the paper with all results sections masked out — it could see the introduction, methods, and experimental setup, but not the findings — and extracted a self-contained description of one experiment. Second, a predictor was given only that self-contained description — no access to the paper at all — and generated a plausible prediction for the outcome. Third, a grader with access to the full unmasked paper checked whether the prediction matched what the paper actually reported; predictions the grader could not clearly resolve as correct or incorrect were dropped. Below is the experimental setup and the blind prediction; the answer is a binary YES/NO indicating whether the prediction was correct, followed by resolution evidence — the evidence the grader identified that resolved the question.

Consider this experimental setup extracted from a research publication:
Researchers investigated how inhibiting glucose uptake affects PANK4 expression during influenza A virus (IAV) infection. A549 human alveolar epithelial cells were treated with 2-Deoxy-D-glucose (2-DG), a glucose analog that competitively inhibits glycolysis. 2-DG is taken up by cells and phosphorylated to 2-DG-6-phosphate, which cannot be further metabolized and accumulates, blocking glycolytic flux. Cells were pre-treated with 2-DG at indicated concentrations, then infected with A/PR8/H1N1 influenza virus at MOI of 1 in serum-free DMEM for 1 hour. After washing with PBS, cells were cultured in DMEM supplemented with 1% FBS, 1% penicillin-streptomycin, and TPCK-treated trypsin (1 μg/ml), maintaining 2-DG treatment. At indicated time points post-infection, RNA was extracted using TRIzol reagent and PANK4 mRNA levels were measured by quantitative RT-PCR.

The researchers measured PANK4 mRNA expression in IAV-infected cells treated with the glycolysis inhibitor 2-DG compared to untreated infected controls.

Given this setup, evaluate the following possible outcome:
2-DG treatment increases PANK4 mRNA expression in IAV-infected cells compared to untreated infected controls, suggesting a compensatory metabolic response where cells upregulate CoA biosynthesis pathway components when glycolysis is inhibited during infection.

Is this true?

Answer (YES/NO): NO